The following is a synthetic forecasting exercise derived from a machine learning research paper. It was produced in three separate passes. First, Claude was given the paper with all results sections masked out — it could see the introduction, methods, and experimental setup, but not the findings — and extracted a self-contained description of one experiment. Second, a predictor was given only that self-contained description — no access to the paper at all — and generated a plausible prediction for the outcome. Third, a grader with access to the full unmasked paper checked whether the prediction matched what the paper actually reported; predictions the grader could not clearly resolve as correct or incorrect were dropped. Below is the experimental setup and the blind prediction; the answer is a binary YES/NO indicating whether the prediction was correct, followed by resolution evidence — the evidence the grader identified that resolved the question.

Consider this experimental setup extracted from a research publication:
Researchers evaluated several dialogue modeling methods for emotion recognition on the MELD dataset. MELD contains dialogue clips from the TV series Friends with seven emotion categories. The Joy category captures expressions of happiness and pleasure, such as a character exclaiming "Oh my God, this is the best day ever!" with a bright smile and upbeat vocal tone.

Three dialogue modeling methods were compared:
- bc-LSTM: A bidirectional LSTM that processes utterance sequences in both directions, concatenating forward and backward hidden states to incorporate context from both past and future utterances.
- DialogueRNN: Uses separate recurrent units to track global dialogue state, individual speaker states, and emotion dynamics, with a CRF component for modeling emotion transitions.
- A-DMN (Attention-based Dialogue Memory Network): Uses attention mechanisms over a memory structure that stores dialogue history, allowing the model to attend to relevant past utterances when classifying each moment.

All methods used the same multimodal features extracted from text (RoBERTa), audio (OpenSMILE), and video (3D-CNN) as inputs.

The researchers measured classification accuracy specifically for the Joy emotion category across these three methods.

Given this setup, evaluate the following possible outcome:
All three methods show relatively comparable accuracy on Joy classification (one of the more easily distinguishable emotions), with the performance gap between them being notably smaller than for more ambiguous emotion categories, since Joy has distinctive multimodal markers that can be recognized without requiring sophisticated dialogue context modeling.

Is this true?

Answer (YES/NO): NO